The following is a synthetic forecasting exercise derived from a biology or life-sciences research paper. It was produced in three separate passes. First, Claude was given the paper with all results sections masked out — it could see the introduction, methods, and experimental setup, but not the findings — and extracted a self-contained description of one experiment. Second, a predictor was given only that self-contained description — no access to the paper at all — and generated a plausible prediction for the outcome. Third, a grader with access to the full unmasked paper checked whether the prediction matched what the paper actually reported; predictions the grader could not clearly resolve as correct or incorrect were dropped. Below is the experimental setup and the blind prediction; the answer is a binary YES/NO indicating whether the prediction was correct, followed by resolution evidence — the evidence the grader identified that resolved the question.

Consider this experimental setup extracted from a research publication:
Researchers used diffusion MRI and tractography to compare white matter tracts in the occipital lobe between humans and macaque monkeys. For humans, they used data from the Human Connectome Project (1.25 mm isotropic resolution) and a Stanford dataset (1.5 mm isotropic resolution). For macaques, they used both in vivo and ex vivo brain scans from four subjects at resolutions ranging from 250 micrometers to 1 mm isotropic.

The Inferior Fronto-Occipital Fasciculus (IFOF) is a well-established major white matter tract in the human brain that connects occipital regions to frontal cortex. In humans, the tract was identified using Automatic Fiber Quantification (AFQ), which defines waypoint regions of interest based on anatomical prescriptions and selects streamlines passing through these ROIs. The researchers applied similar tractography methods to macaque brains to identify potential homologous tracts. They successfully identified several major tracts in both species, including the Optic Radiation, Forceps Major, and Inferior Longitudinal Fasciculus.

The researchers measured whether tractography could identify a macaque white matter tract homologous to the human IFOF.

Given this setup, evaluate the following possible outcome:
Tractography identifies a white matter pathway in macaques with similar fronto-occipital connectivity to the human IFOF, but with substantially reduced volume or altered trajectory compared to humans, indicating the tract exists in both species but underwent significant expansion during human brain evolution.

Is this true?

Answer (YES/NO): NO